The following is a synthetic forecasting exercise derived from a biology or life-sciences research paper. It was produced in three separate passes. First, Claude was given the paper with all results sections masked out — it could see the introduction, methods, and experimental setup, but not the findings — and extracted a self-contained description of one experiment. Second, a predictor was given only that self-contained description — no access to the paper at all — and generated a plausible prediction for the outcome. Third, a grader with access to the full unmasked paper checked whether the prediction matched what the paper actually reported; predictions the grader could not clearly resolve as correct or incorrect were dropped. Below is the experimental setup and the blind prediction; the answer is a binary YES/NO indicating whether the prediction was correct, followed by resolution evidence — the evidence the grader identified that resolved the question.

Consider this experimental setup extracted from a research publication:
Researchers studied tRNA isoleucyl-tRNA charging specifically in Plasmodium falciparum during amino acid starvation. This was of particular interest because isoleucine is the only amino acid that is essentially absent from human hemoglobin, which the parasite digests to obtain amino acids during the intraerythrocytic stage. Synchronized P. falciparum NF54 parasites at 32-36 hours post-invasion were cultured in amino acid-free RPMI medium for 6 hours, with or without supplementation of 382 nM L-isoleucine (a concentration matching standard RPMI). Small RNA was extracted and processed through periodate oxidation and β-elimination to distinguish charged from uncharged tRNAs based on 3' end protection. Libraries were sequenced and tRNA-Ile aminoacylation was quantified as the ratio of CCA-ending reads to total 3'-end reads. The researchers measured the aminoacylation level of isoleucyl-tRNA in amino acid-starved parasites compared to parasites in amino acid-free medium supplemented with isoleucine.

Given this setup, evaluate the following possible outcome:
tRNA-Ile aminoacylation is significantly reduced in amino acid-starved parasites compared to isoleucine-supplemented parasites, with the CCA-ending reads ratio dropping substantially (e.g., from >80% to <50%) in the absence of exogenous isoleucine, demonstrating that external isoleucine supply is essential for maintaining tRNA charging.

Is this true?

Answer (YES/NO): YES